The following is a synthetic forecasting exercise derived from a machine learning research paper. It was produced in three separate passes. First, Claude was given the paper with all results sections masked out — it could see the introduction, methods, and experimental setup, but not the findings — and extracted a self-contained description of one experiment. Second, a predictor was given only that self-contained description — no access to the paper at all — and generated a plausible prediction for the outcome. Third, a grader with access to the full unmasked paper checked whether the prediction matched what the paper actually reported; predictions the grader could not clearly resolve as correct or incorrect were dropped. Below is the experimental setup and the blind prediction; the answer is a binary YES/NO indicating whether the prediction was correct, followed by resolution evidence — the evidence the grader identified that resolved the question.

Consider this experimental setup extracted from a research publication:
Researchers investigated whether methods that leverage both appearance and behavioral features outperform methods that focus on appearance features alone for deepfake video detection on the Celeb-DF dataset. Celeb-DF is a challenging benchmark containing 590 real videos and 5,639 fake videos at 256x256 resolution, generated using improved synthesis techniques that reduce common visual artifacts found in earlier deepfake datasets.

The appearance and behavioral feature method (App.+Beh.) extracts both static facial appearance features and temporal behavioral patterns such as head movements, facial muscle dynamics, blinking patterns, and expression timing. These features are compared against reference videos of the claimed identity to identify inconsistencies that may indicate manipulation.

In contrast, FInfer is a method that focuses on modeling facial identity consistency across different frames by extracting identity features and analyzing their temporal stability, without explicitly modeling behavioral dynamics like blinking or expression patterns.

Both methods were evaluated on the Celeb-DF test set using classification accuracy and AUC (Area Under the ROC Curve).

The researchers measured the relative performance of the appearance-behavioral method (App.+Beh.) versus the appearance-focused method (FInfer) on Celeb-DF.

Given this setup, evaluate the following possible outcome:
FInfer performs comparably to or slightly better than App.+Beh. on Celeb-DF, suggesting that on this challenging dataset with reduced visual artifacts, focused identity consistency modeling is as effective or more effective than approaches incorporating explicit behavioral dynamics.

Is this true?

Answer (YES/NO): NO